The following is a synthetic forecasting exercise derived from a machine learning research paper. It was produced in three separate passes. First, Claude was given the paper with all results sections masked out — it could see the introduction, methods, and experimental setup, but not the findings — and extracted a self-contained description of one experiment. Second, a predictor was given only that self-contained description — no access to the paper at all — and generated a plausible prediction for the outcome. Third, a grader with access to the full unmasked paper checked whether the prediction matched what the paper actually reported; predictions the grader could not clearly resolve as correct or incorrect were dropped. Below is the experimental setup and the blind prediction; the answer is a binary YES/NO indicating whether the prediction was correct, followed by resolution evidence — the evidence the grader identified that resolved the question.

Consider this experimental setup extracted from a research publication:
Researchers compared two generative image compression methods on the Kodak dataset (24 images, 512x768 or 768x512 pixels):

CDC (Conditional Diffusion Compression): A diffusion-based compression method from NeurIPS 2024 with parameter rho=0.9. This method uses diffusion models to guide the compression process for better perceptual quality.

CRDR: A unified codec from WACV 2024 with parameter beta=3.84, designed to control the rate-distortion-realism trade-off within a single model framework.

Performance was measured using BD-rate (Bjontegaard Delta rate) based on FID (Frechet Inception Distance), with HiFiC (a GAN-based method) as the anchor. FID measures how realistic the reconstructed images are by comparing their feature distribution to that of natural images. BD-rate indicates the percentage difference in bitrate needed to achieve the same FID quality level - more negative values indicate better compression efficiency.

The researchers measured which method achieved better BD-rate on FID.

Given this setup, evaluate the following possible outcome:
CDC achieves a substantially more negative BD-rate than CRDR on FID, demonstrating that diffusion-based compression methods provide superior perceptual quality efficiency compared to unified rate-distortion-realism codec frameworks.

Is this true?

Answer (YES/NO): YES